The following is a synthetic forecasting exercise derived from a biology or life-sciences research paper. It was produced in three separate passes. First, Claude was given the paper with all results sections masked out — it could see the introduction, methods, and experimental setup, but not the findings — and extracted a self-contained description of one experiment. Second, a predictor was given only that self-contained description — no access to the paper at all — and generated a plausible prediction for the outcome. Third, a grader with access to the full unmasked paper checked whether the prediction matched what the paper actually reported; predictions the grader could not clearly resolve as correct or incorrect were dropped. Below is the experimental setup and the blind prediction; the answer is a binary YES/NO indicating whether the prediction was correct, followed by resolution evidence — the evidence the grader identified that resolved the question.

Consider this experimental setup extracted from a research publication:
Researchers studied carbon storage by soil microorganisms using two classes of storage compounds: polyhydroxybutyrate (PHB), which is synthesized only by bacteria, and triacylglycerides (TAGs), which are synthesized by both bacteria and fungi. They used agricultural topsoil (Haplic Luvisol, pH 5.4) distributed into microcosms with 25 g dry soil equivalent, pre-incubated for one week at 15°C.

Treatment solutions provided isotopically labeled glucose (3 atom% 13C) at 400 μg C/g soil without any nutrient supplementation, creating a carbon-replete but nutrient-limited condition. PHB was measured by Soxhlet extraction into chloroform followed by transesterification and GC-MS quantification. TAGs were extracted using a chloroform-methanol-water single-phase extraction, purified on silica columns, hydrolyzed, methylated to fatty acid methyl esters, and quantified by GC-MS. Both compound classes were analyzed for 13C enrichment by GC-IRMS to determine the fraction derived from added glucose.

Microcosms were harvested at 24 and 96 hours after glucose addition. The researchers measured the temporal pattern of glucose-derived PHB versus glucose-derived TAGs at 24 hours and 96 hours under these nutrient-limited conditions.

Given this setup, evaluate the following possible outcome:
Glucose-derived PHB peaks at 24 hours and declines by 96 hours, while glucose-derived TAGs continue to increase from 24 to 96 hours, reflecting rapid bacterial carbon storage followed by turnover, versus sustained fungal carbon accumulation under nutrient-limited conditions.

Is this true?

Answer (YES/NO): NO